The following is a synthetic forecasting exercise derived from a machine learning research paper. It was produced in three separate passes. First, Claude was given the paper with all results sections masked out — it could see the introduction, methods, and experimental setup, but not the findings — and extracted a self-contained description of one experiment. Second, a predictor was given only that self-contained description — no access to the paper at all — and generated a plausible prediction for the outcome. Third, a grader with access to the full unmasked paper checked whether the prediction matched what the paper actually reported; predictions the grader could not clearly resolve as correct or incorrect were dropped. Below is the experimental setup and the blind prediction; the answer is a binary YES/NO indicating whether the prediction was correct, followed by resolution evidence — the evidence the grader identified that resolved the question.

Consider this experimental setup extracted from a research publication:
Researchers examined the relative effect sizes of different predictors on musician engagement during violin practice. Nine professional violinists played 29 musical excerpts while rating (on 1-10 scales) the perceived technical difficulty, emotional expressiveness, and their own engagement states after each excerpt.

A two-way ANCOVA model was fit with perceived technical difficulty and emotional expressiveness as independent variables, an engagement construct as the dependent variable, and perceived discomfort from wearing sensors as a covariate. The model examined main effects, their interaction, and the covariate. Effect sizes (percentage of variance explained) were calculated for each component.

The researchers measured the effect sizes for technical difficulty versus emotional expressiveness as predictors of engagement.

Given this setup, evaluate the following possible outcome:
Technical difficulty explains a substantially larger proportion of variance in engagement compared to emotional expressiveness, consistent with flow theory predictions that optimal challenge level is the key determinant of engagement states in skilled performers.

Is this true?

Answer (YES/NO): YES